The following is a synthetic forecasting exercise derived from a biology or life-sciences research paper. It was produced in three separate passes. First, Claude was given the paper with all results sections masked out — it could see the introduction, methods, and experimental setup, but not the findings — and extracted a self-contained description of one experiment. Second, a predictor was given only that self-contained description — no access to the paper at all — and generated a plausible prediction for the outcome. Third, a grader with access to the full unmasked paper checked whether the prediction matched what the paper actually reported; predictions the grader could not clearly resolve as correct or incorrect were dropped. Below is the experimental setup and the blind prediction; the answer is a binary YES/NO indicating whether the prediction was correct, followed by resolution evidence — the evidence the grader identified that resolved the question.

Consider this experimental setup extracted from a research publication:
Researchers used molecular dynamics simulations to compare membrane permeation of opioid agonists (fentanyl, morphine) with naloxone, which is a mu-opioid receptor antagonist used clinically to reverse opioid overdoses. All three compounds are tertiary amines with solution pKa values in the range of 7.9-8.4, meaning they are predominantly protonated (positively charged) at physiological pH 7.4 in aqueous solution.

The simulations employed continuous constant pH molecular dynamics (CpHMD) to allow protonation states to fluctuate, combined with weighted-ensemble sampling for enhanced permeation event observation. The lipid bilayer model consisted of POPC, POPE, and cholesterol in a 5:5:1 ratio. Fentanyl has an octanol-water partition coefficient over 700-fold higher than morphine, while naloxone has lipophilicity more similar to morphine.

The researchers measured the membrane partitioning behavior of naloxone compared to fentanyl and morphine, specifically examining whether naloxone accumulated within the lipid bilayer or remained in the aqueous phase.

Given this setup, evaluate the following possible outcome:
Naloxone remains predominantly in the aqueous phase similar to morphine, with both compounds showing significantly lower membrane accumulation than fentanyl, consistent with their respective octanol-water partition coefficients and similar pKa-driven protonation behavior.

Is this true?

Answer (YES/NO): NO